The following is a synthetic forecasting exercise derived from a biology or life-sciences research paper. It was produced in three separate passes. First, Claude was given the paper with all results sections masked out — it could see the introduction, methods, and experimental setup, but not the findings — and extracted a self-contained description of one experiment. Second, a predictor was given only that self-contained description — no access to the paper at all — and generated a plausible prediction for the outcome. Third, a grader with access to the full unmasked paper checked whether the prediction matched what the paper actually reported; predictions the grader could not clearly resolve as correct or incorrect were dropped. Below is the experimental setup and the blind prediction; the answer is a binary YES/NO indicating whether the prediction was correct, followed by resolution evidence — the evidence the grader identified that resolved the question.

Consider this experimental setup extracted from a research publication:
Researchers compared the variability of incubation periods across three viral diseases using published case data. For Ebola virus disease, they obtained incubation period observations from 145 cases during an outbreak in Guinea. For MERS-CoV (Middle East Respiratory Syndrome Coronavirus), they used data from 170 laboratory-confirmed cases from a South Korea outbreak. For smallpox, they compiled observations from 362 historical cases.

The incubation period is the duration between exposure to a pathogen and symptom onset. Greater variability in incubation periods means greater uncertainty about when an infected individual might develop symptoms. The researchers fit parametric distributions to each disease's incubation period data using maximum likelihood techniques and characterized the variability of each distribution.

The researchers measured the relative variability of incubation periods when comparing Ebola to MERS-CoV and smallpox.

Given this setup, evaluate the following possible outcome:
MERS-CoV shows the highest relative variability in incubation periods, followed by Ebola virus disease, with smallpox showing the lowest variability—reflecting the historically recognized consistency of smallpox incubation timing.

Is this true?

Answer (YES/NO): NO